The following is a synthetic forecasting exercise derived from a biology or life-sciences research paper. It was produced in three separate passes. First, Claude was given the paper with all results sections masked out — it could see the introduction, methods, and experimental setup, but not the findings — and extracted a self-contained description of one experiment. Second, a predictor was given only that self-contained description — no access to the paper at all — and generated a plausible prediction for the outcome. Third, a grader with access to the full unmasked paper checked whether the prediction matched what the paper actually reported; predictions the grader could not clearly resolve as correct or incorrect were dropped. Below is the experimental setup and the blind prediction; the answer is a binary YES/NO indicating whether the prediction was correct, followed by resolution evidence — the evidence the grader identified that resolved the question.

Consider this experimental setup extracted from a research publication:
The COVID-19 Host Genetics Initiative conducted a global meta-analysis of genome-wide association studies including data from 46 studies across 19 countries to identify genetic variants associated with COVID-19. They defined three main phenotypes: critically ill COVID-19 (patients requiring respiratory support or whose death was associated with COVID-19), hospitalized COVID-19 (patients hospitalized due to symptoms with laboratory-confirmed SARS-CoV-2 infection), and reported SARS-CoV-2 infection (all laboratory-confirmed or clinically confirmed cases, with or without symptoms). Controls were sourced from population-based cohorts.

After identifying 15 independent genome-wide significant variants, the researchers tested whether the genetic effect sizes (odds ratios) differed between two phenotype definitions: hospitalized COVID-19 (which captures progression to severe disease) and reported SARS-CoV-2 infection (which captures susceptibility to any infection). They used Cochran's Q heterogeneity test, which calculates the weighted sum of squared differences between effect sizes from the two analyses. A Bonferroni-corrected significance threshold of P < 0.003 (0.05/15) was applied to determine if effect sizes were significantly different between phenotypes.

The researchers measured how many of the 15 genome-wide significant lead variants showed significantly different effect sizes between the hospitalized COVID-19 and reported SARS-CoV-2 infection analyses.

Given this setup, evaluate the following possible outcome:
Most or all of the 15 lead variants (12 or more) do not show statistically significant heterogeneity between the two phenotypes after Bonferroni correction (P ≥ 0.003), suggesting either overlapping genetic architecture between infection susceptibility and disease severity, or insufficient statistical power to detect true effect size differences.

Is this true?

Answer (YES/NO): NO